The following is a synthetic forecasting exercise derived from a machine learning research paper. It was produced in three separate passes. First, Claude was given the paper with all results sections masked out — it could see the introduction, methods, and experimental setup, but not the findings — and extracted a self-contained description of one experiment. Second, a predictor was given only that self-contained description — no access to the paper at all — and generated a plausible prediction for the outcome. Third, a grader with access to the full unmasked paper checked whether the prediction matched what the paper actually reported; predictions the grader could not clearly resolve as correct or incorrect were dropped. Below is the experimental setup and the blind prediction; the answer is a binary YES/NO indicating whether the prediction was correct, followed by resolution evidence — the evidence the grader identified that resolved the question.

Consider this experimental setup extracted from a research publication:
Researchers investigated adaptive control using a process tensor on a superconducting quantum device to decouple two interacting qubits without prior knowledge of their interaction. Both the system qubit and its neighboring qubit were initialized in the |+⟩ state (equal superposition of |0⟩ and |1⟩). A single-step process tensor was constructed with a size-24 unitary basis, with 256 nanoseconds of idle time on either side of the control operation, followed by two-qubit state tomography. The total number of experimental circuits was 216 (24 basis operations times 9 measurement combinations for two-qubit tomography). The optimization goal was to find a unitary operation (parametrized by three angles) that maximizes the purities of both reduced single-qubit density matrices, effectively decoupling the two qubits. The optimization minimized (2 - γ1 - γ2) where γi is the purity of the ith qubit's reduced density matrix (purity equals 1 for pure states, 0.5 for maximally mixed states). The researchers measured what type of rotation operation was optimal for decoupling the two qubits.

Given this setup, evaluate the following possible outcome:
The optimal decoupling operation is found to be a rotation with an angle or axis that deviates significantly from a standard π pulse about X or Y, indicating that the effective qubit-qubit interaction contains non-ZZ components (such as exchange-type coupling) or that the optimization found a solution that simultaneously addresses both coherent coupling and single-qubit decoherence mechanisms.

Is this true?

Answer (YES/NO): YES